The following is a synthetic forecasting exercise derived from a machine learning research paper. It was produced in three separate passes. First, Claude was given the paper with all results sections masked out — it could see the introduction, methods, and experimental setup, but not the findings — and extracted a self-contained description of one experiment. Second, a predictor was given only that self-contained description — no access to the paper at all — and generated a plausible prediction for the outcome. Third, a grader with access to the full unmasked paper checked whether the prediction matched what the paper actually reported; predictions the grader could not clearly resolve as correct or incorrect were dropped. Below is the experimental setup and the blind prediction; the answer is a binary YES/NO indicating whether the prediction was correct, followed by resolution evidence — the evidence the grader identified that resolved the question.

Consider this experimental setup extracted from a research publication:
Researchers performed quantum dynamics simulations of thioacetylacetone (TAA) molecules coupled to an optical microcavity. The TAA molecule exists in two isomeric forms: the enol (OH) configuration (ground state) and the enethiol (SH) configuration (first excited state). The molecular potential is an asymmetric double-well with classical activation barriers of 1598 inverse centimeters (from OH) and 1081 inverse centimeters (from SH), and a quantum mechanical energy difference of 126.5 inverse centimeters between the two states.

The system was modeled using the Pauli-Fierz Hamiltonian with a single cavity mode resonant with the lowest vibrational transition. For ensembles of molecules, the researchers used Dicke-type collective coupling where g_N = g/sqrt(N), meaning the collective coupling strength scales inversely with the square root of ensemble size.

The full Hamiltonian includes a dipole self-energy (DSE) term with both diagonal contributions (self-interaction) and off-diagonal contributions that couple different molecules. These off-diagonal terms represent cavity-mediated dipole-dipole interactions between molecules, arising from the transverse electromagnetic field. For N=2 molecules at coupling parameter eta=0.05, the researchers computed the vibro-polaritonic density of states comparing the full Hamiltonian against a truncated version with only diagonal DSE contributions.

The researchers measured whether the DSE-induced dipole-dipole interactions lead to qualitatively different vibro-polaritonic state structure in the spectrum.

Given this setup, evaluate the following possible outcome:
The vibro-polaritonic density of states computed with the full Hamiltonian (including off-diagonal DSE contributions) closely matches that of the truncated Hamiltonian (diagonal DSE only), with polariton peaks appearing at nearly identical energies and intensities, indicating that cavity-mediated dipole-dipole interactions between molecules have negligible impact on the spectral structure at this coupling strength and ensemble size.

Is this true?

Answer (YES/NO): NO